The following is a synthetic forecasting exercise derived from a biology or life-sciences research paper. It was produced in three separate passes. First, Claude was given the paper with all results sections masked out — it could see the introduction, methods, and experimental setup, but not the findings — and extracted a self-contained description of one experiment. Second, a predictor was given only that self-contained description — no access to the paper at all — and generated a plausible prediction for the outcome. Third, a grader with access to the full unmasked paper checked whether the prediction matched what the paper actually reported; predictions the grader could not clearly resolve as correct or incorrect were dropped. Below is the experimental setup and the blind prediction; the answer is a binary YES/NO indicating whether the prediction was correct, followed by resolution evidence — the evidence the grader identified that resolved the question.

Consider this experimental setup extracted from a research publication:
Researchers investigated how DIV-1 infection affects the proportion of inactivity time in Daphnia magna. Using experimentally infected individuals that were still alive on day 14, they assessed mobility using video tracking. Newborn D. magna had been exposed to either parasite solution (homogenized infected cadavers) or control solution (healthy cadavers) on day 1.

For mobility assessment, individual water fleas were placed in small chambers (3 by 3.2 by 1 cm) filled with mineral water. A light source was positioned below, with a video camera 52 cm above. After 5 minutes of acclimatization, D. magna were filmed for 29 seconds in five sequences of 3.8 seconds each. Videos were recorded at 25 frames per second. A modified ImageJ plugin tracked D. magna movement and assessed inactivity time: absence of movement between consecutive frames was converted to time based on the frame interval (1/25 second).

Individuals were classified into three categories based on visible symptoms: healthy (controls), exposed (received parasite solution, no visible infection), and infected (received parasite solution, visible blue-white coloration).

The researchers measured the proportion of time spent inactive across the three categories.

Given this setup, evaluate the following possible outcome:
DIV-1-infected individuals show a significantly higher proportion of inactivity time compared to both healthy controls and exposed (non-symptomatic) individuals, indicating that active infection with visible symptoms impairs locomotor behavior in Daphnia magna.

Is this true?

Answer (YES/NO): NO